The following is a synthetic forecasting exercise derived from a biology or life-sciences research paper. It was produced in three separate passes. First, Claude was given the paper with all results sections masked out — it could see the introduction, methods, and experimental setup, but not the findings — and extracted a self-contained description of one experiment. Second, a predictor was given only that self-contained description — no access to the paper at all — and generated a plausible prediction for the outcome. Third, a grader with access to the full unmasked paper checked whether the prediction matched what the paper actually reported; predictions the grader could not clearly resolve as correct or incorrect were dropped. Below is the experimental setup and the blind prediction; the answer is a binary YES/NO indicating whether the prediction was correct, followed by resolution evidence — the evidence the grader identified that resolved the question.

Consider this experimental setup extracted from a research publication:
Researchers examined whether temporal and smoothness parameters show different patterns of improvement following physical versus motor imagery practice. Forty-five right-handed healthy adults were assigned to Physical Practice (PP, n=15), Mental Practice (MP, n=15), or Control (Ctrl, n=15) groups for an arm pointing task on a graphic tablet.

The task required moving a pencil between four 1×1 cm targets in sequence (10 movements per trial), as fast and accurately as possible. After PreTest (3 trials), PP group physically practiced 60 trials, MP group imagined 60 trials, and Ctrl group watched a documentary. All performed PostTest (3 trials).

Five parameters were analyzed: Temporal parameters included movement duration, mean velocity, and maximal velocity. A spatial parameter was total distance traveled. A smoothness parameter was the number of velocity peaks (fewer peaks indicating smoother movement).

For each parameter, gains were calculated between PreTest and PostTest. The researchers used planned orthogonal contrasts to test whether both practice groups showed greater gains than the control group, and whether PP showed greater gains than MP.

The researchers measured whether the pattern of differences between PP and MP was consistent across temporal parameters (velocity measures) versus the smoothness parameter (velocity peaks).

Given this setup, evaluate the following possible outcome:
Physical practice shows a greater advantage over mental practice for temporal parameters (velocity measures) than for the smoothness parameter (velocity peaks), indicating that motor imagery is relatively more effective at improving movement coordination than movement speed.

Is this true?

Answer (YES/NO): NO